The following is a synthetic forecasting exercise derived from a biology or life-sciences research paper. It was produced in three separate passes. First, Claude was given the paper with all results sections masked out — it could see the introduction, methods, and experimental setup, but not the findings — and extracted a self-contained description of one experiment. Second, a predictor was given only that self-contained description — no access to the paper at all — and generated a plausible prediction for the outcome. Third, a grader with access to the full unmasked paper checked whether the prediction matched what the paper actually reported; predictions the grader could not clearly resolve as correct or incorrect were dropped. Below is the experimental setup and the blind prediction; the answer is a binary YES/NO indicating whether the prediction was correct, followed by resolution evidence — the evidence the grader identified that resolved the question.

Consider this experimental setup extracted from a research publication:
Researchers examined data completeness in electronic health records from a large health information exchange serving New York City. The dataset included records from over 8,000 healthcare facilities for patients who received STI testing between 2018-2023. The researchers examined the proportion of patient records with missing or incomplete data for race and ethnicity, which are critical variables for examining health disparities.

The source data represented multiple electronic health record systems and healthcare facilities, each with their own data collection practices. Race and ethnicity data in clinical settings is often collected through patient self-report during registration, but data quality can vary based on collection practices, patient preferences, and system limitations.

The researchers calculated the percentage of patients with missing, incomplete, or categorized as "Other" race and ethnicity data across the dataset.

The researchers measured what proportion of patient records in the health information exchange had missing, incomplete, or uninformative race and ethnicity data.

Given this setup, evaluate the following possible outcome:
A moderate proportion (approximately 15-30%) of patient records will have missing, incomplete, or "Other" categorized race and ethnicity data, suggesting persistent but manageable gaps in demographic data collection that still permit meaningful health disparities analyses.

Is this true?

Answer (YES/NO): NO